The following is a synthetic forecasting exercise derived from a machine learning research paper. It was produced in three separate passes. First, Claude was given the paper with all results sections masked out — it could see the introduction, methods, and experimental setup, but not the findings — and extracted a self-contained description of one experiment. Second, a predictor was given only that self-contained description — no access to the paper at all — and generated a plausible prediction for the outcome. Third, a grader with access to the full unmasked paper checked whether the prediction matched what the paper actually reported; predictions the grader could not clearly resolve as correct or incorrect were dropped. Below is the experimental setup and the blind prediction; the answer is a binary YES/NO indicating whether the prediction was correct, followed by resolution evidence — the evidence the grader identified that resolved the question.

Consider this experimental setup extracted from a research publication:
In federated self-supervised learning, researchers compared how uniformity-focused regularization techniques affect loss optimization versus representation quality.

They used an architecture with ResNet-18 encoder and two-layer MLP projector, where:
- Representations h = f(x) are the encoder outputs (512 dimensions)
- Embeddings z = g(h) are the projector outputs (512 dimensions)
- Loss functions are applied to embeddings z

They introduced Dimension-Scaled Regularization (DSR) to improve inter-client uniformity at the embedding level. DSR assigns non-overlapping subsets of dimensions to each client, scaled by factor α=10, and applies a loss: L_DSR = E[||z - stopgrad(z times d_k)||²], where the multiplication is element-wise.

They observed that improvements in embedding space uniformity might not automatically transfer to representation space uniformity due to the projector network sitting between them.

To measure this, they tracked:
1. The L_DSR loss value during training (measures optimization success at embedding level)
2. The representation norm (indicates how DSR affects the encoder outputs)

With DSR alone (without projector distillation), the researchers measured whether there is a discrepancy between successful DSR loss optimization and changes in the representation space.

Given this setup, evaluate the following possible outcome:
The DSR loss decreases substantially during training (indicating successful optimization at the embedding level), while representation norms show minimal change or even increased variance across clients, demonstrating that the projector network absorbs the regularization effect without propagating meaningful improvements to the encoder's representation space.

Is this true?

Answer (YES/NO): YES